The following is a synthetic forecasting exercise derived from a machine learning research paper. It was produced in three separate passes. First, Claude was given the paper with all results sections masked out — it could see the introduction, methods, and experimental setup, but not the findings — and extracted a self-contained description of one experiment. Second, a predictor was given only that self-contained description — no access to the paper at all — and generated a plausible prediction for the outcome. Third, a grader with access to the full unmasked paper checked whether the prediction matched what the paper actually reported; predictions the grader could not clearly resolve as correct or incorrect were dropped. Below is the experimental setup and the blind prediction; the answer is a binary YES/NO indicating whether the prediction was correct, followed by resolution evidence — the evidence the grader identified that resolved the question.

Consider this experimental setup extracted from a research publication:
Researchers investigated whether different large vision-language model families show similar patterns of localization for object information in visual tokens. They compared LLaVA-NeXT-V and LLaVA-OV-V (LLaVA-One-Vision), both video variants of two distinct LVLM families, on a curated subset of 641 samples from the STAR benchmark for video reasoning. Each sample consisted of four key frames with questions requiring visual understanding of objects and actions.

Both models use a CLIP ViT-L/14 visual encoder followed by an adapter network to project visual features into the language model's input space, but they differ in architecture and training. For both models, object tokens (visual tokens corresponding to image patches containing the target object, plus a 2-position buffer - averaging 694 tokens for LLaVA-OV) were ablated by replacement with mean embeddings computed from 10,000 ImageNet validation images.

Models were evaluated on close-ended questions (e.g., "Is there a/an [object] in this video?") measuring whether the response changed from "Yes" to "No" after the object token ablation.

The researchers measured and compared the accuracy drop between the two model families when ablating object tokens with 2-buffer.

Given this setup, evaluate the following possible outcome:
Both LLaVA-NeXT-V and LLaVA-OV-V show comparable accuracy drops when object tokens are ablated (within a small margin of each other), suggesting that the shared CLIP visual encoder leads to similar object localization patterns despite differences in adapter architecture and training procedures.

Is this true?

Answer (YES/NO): NO